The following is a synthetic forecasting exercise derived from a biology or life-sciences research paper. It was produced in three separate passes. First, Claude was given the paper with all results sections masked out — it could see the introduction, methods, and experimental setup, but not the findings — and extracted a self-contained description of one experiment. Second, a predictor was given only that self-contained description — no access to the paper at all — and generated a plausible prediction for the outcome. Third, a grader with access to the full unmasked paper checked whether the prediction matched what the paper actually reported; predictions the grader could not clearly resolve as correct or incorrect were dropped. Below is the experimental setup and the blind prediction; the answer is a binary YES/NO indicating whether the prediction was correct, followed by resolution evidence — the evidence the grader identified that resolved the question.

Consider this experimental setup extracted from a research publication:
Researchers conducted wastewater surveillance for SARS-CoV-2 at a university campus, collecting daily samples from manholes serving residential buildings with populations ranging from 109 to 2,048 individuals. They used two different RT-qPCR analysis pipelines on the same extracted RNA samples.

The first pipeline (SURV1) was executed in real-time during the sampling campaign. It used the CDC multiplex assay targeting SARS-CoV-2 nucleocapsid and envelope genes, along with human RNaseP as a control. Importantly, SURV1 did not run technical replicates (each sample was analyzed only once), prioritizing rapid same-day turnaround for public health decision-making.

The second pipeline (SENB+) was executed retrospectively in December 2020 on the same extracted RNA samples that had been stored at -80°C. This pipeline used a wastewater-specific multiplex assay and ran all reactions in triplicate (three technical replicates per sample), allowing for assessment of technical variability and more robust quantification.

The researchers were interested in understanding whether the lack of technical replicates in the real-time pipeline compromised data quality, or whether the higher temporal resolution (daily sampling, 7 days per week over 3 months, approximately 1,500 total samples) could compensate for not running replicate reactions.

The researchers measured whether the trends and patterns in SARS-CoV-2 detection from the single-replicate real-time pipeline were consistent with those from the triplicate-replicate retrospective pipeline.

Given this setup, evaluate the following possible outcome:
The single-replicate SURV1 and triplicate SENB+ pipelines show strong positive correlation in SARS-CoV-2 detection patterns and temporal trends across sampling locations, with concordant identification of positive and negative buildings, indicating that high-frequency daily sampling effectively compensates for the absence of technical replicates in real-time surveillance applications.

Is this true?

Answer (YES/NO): YES